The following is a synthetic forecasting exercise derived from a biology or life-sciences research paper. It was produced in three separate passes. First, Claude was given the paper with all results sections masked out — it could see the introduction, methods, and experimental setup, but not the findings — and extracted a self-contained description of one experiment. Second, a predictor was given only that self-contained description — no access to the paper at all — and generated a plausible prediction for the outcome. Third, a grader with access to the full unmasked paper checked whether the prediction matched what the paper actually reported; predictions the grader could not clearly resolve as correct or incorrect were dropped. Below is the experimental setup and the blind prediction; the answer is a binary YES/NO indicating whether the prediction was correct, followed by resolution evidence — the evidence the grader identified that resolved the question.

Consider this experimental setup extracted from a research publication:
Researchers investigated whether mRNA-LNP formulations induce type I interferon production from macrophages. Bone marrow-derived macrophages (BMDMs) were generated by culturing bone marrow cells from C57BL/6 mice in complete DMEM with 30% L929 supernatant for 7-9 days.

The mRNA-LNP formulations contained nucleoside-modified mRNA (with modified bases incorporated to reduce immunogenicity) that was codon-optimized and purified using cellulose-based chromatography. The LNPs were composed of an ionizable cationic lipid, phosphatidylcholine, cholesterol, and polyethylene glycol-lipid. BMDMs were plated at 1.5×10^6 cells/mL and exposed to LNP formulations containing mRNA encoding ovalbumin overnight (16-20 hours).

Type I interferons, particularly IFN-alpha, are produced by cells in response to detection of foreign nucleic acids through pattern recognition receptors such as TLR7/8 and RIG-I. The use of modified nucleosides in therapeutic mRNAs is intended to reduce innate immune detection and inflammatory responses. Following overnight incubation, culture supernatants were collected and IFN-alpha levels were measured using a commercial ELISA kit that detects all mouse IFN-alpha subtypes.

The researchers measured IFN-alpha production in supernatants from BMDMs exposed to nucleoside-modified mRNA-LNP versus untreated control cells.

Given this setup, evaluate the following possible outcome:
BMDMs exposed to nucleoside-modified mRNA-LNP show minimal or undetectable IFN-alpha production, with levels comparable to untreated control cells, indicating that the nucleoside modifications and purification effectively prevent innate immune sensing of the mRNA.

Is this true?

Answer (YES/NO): NO